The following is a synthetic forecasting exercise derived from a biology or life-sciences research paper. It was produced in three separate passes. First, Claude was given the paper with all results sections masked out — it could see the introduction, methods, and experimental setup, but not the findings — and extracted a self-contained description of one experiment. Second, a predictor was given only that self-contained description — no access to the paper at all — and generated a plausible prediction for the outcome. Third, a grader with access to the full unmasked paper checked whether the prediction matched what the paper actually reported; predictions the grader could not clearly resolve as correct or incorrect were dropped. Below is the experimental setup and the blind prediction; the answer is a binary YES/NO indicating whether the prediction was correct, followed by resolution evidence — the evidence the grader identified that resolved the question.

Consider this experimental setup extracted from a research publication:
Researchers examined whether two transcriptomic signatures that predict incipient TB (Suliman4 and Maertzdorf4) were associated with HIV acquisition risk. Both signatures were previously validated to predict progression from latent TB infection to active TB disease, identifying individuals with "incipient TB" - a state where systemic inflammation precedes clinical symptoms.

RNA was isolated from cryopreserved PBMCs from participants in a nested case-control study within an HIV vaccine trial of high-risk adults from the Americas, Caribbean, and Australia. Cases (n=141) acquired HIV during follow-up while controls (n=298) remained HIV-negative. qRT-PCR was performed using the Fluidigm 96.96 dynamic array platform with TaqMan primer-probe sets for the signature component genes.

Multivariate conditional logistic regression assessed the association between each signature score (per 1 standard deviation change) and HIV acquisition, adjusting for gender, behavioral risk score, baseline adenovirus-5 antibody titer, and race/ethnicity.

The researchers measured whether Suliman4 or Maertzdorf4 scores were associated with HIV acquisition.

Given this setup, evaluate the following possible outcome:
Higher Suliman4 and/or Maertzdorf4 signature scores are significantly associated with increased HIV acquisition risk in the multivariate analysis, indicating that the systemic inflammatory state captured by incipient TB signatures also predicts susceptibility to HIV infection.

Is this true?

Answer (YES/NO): NO